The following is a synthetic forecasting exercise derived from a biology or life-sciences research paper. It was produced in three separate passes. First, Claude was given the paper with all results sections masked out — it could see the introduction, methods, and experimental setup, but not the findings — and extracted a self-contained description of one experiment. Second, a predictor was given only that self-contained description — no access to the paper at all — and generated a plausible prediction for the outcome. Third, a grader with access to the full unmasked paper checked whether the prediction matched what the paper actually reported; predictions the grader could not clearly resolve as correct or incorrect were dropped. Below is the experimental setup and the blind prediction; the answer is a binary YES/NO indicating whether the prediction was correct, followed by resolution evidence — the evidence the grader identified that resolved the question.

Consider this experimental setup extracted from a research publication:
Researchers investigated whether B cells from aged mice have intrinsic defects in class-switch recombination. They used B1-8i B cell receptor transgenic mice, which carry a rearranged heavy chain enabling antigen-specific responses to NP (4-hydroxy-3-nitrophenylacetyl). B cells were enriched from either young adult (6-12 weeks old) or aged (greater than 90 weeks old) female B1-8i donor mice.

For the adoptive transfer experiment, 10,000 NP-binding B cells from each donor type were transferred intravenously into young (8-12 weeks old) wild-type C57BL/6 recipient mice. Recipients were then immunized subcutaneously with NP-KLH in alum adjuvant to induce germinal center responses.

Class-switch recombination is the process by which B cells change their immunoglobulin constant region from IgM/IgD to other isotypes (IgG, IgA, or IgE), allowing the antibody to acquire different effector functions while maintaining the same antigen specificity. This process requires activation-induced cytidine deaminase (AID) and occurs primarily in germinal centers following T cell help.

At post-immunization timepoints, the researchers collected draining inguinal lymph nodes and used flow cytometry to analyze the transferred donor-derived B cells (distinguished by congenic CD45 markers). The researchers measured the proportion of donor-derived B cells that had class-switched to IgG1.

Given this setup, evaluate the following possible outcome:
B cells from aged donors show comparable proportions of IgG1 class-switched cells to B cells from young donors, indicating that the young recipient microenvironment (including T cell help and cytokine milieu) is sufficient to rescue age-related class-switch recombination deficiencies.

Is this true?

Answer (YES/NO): NO